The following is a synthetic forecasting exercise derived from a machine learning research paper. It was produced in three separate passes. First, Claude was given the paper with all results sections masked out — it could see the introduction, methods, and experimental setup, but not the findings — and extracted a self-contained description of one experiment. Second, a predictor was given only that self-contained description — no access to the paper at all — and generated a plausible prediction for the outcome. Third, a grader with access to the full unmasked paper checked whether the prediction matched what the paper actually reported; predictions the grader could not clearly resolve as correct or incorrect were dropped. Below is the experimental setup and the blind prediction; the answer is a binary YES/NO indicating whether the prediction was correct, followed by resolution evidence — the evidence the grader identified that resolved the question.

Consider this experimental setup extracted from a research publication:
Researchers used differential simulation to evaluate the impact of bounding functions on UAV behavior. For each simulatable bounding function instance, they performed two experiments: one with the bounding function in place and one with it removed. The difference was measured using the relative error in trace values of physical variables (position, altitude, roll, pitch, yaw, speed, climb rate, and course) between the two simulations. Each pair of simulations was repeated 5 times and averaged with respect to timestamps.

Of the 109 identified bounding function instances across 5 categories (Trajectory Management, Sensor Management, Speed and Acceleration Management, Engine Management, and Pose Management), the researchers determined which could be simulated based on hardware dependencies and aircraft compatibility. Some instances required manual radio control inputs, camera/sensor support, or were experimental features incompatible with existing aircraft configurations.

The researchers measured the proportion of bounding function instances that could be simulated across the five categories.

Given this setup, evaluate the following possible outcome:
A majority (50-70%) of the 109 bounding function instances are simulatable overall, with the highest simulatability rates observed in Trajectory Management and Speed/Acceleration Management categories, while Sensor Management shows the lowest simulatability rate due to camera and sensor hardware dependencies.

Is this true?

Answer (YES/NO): NO